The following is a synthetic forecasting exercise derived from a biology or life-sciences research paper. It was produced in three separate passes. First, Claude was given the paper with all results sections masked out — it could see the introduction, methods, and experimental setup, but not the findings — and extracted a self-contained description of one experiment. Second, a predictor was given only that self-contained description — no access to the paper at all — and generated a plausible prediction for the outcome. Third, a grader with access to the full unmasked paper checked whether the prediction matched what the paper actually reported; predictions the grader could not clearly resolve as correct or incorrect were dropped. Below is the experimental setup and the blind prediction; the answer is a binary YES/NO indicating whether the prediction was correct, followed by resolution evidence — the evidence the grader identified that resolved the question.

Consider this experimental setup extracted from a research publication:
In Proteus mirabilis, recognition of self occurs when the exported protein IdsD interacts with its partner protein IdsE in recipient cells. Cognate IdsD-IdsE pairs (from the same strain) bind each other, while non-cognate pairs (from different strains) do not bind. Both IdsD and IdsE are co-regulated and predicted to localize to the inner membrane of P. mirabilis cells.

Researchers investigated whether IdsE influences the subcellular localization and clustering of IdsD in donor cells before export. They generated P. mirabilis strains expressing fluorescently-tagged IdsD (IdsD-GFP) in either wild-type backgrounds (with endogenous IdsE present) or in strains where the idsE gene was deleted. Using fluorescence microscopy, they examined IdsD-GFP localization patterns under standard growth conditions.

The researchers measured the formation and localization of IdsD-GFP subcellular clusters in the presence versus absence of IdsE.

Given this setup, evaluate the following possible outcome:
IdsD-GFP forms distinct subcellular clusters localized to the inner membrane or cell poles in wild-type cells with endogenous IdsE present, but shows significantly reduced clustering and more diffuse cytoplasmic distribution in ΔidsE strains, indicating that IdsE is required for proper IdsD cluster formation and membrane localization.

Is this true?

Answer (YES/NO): NO